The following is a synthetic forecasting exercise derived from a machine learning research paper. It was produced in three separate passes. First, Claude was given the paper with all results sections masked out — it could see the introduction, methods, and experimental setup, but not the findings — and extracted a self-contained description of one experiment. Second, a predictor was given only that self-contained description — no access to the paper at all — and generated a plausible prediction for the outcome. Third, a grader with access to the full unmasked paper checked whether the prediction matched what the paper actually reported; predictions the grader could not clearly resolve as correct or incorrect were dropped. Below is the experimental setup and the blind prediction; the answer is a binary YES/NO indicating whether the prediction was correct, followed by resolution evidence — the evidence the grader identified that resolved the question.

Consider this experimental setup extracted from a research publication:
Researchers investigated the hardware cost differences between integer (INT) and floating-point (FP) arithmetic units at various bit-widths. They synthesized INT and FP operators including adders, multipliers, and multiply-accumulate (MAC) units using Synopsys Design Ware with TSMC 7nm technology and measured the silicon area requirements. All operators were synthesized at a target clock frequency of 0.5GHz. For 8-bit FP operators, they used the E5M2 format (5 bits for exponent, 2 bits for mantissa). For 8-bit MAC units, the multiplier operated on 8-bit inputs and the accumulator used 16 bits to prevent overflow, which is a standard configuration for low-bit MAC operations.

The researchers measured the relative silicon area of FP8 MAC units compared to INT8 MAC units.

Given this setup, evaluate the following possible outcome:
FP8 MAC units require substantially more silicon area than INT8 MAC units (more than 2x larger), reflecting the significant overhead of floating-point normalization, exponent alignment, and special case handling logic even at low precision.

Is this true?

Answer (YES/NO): NO